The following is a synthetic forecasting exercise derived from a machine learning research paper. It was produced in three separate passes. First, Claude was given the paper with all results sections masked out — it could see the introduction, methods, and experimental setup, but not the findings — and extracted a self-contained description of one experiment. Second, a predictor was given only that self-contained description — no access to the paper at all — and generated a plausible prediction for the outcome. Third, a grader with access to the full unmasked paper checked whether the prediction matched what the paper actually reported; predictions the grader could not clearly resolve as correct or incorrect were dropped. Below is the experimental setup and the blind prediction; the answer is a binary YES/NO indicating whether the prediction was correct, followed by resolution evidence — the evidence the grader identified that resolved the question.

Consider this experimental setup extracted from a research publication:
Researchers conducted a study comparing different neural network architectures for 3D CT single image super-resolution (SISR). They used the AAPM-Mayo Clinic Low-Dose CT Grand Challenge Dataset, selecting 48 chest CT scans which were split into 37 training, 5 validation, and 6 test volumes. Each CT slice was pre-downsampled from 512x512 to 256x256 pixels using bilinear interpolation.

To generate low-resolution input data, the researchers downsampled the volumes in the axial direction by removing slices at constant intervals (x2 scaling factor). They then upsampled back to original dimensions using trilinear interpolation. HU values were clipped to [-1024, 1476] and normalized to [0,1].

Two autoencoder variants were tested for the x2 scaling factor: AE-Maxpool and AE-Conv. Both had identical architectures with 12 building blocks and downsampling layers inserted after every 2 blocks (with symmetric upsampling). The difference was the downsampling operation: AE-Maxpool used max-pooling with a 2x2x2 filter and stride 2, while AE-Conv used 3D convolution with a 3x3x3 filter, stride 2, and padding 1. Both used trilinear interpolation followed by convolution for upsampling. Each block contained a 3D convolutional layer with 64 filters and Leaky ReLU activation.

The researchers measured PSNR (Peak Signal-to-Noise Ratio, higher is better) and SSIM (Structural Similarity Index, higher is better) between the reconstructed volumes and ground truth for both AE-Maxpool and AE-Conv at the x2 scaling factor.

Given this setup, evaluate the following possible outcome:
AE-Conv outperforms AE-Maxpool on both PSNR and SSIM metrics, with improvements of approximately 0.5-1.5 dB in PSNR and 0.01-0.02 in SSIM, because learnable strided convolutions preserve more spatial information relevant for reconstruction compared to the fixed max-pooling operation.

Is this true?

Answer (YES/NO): NO